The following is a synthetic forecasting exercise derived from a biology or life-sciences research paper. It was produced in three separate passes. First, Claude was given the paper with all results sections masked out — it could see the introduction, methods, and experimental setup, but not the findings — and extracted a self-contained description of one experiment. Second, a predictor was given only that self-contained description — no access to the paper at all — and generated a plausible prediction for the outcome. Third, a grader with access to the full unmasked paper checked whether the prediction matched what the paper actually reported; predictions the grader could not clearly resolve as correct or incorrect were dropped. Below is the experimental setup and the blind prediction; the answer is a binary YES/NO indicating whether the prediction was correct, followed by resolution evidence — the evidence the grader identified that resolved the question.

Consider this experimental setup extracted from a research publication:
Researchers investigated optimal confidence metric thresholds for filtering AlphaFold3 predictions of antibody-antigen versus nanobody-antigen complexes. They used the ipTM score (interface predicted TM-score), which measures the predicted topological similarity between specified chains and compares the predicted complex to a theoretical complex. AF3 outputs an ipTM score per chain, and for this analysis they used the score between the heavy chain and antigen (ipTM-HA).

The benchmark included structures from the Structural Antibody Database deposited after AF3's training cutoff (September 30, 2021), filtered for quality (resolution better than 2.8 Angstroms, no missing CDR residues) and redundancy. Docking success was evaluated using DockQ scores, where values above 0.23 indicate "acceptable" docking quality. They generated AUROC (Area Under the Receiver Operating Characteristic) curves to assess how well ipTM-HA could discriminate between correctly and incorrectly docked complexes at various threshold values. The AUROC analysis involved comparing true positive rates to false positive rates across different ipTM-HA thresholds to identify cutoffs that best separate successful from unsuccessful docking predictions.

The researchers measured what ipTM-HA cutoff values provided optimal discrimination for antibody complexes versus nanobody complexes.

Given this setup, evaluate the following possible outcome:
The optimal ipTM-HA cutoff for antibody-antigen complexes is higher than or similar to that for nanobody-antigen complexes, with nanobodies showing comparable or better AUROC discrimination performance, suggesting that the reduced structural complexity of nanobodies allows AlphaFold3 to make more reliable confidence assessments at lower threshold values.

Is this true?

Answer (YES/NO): YES